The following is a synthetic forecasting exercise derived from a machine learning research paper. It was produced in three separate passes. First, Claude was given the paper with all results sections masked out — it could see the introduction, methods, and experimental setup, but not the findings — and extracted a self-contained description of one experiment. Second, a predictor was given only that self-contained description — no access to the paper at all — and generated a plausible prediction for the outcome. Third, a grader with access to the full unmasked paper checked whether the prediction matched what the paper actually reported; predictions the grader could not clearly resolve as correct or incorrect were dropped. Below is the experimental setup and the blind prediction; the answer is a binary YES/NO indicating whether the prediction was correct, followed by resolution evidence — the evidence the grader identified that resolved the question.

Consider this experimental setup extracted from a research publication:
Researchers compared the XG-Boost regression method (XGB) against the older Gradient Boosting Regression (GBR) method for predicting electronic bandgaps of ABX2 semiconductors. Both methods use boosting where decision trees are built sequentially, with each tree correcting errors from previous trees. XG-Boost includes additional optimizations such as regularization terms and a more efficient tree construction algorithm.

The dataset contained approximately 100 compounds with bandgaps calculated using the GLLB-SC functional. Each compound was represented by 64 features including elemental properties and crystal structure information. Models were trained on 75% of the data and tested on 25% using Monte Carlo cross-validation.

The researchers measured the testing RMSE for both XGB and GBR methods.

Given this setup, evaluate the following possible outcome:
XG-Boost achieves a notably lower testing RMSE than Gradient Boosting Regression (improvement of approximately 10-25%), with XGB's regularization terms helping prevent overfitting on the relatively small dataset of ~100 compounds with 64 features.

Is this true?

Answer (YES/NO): NO